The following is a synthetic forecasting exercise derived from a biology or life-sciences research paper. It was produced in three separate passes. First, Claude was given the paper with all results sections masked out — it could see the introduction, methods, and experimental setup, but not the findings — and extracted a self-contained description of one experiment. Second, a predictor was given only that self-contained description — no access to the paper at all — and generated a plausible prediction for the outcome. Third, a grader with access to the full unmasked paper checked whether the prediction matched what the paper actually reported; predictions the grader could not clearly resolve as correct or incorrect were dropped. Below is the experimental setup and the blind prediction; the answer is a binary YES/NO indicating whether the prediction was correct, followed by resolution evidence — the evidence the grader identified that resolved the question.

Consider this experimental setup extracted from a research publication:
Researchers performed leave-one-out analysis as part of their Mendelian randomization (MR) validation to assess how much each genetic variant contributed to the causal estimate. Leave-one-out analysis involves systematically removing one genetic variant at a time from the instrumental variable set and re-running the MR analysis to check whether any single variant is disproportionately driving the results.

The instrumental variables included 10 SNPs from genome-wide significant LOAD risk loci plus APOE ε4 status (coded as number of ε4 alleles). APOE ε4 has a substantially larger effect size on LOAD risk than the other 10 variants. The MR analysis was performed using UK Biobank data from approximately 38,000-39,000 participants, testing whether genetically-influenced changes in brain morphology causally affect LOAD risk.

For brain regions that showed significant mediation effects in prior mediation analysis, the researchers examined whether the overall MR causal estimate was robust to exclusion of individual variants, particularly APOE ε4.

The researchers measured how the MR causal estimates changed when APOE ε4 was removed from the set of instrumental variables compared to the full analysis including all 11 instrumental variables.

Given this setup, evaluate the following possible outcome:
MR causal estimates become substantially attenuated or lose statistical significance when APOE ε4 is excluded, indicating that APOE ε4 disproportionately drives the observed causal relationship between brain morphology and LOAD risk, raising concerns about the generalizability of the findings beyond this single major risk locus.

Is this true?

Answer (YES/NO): YES